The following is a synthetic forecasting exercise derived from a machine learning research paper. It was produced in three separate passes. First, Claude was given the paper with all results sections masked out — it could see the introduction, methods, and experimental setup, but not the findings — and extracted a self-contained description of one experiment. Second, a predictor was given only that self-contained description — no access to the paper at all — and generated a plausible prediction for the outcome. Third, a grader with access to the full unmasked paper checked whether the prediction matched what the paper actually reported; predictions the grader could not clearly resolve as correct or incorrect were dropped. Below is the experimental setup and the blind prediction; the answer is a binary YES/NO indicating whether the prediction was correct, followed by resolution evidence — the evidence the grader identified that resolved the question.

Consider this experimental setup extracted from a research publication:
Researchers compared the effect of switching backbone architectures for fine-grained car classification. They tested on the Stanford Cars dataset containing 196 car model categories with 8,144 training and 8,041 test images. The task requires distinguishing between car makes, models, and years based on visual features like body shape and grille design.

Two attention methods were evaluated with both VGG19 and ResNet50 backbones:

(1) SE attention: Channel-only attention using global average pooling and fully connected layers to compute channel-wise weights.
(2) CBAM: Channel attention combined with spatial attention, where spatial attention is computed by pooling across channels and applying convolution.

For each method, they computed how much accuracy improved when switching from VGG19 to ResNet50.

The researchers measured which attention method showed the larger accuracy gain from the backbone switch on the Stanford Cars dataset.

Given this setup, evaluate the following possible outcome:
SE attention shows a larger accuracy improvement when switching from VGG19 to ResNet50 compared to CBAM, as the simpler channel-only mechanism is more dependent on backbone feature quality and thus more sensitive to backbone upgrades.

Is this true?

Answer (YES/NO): YES